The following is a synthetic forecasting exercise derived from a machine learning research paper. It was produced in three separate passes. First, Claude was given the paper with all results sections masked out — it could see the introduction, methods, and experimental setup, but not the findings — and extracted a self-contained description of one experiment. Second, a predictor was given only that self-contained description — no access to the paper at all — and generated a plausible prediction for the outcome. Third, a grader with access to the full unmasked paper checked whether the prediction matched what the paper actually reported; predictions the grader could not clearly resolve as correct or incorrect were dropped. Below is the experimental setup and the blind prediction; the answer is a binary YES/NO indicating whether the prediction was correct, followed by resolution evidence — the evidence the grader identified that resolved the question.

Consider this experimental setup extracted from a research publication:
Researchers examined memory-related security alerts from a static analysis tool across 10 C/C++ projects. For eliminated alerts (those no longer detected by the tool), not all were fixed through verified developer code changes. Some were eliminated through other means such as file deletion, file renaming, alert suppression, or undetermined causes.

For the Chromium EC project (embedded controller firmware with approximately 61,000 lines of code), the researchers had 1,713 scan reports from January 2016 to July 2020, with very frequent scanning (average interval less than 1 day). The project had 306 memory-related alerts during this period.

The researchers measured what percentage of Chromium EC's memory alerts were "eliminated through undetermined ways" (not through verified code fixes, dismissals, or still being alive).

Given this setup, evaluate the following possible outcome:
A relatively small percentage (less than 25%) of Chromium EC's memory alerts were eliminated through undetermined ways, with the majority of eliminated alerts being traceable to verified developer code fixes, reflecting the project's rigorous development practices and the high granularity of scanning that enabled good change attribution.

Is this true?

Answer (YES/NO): NO